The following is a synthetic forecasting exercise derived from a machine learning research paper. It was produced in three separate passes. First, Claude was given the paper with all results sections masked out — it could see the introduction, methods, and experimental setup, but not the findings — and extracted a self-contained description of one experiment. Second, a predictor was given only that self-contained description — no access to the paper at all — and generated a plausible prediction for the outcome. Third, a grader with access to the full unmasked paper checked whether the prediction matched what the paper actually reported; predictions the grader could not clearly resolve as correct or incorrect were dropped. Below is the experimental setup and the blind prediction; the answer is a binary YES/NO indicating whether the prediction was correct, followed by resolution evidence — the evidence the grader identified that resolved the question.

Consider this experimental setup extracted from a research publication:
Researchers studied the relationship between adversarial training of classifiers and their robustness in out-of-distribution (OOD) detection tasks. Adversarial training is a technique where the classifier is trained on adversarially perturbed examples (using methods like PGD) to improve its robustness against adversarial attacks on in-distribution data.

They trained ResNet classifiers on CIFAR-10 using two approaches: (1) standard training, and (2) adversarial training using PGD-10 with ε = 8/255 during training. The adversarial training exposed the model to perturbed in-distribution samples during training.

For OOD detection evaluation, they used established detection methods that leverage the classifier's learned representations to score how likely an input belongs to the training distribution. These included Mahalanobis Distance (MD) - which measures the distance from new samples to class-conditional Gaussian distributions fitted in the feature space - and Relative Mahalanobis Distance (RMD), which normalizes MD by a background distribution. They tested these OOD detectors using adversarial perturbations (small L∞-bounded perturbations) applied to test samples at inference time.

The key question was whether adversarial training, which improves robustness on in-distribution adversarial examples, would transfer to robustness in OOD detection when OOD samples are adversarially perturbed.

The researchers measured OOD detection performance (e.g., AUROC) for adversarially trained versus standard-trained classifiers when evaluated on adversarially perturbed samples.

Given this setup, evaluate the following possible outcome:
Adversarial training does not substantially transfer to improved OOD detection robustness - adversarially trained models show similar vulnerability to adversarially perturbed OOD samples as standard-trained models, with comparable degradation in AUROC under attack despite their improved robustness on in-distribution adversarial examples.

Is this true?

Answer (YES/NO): YES